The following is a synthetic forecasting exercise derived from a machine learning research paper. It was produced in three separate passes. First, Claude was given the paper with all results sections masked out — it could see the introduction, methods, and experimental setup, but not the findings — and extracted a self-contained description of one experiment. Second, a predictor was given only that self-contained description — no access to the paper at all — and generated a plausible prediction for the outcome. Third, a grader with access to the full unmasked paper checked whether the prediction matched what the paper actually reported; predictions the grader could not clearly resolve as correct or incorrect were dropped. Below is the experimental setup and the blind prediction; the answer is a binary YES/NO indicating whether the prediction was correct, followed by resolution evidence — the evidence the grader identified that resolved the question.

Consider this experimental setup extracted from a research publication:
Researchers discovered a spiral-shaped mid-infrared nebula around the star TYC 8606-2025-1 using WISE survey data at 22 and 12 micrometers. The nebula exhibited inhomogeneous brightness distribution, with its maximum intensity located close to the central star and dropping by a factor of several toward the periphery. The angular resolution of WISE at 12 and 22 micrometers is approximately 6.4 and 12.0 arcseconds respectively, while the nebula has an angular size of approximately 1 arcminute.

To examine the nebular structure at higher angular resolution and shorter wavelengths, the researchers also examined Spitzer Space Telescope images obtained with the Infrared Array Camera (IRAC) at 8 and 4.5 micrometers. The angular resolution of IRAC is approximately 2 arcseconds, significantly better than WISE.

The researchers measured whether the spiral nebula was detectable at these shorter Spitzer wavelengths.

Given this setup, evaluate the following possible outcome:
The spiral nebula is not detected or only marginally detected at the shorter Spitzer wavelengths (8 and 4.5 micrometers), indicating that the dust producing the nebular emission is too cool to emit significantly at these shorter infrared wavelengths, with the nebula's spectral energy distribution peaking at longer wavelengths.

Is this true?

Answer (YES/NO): NO